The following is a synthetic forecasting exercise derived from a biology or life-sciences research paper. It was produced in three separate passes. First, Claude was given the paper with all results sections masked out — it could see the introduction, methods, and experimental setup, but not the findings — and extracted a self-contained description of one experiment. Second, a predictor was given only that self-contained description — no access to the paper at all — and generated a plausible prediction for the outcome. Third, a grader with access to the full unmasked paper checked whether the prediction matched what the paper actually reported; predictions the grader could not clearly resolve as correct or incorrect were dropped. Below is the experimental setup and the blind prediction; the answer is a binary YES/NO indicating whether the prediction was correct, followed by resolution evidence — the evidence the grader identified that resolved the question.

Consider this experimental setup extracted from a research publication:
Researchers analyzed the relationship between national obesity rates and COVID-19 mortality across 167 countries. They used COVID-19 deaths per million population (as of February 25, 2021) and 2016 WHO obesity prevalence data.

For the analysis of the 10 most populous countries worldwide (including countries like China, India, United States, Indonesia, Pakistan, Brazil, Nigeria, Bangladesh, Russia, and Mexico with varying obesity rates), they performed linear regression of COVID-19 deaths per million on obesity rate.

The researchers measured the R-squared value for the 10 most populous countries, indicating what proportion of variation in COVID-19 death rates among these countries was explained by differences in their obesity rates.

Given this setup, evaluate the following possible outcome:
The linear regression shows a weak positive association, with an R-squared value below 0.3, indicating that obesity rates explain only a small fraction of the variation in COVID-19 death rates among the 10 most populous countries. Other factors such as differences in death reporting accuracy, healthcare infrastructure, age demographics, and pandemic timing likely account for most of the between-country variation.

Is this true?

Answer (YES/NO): NO